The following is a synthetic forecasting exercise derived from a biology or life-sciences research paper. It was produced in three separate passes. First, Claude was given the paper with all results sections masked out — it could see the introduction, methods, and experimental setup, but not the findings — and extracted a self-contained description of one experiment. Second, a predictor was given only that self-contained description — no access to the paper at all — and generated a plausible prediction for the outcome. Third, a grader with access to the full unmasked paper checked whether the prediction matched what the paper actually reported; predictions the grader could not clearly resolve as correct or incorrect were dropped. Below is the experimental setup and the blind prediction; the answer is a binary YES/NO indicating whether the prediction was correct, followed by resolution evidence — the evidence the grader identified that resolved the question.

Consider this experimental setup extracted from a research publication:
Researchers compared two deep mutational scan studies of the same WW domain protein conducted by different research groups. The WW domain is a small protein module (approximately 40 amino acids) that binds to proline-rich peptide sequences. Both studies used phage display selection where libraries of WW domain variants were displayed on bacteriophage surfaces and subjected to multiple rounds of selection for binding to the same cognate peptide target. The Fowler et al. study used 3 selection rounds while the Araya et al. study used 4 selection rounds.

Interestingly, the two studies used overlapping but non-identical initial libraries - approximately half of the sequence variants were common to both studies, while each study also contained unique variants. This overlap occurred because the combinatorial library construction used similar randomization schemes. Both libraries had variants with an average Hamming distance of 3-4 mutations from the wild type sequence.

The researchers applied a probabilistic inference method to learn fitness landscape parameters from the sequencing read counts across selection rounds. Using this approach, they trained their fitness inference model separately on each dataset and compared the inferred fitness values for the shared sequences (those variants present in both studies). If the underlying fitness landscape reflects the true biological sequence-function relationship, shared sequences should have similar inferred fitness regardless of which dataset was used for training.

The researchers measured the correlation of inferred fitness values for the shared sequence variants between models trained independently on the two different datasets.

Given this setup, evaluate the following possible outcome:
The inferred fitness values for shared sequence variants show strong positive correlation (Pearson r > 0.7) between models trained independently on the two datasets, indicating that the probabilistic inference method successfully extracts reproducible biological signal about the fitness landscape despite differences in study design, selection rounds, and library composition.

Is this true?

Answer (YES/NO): YES